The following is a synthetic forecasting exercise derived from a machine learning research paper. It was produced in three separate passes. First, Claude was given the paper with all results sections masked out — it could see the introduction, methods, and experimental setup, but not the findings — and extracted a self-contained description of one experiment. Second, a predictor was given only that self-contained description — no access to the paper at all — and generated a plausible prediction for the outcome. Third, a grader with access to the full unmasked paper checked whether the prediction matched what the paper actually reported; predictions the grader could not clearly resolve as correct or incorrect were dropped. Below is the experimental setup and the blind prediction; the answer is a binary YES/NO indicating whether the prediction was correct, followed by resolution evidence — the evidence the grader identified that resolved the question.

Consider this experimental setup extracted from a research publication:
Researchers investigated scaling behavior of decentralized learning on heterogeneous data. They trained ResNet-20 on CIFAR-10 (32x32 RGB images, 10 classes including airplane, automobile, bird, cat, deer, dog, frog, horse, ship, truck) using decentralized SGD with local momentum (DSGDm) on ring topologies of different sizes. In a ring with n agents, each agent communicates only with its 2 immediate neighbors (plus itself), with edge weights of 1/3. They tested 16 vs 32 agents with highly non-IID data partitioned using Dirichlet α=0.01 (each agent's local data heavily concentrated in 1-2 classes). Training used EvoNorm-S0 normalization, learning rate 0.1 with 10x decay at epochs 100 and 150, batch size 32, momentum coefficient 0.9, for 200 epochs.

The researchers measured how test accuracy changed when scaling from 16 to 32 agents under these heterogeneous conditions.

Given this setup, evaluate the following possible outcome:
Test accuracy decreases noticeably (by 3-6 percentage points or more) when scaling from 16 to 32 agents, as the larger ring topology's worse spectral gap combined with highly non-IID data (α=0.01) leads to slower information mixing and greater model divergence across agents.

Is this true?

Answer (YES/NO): YES